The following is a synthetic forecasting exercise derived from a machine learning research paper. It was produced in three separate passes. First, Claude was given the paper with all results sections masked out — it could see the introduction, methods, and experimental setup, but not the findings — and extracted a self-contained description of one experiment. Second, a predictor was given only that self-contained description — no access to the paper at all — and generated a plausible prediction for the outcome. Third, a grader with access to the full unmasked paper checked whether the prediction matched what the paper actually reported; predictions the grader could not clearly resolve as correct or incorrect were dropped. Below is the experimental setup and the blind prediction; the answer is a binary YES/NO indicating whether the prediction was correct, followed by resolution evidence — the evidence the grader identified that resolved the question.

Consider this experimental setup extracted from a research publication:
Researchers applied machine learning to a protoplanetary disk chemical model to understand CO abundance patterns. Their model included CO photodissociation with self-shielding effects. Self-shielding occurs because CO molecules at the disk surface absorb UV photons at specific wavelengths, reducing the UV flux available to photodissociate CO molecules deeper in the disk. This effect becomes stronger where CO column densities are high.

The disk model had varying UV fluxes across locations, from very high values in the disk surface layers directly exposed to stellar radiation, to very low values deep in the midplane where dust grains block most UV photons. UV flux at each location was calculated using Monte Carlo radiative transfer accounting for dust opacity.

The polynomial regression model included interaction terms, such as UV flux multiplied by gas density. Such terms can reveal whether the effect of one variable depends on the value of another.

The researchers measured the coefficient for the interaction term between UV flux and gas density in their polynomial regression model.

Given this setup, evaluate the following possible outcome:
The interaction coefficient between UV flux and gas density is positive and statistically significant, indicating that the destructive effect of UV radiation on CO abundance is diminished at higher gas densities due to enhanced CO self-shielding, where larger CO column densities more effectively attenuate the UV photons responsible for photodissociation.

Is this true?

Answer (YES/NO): NO